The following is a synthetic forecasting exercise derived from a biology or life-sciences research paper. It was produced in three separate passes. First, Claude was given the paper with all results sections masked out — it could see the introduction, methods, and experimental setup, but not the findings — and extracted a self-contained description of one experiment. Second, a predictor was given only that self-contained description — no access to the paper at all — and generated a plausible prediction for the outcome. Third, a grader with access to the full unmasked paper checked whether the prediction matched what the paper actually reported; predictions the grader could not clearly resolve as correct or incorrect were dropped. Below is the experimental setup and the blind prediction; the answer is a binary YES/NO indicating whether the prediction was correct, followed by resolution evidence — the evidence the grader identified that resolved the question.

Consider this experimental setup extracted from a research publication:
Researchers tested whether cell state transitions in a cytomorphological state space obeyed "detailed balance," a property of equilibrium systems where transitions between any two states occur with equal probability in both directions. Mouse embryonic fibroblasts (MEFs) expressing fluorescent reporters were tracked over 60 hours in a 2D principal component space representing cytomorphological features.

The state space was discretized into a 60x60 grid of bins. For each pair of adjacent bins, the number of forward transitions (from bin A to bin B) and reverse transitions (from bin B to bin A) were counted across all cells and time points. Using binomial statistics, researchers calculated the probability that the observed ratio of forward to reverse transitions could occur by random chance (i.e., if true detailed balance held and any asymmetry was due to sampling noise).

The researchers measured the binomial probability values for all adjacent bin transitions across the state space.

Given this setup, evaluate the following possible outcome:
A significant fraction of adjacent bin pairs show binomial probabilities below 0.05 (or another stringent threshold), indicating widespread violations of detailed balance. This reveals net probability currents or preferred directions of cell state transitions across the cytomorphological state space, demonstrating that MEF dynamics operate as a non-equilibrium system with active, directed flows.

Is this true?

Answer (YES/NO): NO